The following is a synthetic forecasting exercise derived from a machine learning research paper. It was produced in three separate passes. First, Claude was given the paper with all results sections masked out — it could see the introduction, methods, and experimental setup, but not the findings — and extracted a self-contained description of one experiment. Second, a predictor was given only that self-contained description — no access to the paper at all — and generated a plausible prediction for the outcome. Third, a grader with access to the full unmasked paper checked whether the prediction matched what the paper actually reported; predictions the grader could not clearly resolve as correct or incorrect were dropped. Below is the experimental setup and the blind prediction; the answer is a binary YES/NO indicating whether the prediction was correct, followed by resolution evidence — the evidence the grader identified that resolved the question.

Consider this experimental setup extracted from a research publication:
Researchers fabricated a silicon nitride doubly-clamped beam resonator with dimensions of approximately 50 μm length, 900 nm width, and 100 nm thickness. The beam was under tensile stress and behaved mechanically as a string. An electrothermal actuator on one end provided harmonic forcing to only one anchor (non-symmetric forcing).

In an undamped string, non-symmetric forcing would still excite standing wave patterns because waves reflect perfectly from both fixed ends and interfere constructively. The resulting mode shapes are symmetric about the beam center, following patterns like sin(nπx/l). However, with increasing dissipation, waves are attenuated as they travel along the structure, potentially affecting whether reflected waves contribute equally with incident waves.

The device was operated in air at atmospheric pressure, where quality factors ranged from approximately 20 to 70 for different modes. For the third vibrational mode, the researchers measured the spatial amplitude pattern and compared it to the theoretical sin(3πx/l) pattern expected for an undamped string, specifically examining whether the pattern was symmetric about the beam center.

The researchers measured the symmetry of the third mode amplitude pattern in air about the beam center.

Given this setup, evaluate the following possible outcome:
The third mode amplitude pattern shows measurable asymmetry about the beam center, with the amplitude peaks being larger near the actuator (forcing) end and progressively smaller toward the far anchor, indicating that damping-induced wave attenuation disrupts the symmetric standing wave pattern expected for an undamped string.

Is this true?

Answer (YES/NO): YES